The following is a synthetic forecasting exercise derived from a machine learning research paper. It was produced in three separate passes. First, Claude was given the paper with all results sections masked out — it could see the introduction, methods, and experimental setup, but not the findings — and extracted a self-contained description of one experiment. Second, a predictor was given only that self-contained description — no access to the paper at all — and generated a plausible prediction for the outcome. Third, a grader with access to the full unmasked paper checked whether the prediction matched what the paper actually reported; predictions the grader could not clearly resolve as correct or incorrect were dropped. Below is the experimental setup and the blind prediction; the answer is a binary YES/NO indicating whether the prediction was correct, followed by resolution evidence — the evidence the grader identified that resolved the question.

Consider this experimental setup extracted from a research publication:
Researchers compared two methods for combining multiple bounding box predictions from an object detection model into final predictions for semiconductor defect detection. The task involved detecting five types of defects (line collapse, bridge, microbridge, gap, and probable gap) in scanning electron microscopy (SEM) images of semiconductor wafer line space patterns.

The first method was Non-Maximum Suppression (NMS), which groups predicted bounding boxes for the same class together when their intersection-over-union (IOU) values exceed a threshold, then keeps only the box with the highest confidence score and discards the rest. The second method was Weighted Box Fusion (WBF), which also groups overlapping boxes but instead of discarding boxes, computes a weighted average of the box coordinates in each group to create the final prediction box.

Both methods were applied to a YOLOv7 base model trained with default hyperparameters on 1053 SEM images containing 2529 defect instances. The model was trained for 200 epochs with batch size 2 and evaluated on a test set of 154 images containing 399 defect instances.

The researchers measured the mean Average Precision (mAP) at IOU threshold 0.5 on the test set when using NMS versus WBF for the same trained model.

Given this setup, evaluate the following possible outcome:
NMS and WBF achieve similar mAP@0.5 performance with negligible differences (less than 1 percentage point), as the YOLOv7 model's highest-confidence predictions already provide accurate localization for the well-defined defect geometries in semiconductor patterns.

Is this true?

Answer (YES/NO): NO